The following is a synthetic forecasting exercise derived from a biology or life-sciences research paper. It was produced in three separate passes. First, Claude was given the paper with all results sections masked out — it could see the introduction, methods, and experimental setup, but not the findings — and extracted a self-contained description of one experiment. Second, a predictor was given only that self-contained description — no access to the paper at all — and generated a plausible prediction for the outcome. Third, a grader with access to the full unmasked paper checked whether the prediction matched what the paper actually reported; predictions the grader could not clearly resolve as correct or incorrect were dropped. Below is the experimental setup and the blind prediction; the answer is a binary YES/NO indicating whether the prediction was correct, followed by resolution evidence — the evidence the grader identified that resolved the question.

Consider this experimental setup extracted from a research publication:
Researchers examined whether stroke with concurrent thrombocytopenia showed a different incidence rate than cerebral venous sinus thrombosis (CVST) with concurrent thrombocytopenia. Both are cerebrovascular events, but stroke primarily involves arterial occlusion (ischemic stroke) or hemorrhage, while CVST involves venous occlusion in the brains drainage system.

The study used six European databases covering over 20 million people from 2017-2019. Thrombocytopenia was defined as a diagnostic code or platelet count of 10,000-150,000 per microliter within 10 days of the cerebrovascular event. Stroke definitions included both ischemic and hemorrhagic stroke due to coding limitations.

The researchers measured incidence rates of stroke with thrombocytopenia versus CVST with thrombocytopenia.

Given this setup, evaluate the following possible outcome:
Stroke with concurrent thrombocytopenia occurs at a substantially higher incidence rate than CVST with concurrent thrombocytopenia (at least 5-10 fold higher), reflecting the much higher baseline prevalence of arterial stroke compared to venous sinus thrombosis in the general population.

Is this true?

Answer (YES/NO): YES